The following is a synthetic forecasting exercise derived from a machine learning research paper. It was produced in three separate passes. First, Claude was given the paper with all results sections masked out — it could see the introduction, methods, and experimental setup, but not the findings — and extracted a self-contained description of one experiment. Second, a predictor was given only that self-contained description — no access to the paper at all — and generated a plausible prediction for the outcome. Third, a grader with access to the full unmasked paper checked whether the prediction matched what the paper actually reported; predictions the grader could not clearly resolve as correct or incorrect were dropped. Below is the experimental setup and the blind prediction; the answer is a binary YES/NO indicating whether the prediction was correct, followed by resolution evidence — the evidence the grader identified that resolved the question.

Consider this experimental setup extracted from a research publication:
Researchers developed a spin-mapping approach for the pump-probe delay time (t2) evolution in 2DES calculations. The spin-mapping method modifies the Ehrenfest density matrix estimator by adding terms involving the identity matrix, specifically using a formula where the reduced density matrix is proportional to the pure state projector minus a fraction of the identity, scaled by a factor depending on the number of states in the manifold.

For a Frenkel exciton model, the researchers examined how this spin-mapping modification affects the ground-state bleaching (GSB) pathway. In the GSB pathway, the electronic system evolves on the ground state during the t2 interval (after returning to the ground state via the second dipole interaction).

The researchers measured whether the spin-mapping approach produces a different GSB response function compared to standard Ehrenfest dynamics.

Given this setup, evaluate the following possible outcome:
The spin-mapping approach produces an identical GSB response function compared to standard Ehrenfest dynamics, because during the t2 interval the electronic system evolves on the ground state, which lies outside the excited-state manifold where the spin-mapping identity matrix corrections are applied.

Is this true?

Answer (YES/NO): YES